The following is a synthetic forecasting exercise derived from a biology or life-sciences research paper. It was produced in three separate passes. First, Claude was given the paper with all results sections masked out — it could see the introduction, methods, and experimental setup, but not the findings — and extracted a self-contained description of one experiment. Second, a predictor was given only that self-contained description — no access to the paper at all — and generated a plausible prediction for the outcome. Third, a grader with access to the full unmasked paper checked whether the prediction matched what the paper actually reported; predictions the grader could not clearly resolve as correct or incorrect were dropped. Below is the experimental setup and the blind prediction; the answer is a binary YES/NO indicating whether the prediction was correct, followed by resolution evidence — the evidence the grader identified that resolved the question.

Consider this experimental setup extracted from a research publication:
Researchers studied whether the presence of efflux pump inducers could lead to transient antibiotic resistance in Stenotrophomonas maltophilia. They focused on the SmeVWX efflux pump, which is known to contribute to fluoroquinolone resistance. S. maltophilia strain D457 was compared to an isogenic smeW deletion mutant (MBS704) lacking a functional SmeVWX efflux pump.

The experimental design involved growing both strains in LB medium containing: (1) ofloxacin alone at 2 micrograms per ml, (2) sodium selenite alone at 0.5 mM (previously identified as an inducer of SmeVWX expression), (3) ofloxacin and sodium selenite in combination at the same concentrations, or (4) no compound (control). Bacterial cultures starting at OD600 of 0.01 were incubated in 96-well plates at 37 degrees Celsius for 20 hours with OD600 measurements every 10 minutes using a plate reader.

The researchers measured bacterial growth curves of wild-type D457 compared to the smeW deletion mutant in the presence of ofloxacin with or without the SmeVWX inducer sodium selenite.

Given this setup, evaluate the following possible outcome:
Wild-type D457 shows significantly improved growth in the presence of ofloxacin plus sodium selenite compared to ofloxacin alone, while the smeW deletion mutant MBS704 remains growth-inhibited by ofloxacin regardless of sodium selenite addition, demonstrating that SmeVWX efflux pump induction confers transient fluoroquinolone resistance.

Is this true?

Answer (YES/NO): YES